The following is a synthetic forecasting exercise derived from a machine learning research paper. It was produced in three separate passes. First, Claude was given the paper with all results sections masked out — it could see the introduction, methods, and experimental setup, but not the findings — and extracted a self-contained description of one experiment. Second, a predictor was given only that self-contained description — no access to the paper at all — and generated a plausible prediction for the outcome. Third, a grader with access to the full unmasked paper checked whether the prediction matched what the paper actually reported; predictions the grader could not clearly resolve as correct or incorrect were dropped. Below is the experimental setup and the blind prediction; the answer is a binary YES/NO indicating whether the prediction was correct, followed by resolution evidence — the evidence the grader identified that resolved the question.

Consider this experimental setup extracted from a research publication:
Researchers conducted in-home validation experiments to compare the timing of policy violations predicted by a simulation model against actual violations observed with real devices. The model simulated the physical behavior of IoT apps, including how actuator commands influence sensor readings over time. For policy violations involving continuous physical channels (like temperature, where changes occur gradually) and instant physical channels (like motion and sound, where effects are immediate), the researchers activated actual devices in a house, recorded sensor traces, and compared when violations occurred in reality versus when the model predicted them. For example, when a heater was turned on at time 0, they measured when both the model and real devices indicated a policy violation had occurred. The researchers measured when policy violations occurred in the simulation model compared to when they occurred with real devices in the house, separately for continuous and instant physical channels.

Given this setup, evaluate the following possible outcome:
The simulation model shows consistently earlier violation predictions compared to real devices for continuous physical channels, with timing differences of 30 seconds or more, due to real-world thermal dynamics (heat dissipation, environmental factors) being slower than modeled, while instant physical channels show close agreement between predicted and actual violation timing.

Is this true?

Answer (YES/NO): NO